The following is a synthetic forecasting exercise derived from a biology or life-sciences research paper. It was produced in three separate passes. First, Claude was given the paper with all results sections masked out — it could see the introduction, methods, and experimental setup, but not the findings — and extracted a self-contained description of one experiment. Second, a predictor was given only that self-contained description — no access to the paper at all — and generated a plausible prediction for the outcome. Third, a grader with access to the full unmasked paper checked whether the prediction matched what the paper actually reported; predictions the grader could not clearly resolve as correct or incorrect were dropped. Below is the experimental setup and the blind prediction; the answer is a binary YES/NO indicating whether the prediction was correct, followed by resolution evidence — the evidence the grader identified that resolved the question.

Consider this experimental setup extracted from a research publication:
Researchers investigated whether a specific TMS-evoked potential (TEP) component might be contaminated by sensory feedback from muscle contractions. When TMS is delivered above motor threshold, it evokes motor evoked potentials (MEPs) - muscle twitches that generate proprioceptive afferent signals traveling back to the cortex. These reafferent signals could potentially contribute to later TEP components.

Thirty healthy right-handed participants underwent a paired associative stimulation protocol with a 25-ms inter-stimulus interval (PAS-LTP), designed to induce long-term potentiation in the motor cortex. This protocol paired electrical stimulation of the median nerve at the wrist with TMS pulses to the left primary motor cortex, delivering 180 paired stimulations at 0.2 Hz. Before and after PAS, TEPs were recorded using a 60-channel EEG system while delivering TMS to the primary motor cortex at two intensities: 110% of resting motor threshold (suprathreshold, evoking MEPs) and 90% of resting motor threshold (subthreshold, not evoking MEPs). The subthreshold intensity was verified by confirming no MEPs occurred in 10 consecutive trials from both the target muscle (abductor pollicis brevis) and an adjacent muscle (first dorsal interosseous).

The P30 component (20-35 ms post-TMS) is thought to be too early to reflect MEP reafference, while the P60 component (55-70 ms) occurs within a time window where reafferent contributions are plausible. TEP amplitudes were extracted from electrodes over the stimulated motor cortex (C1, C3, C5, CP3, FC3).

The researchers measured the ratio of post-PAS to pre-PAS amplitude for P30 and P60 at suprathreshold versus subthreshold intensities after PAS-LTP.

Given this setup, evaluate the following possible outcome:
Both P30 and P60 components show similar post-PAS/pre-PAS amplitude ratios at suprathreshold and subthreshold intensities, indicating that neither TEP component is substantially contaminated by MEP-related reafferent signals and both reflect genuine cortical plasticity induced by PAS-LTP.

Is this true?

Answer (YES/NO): NO